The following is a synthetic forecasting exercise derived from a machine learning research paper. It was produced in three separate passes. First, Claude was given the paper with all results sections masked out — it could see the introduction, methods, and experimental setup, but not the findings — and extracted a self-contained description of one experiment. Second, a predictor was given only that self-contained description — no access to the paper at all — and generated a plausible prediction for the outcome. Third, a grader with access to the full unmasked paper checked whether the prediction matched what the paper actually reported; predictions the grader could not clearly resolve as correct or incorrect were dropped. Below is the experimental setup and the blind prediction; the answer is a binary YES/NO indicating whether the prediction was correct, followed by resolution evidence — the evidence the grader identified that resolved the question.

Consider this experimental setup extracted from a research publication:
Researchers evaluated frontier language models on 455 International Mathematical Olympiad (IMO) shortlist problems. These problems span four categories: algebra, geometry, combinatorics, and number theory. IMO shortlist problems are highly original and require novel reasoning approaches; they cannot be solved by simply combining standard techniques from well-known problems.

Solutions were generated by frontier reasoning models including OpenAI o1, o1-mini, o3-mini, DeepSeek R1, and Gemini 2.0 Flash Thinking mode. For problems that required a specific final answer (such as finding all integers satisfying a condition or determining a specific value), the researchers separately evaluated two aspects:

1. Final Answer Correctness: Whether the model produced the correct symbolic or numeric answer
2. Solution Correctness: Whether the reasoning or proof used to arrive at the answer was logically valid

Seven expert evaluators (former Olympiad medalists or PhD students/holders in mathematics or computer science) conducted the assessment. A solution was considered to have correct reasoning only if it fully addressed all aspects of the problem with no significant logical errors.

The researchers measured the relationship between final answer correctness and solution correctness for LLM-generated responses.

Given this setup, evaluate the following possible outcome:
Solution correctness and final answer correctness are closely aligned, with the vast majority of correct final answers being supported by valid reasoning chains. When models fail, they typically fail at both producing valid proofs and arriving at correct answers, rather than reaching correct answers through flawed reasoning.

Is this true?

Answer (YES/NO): NO